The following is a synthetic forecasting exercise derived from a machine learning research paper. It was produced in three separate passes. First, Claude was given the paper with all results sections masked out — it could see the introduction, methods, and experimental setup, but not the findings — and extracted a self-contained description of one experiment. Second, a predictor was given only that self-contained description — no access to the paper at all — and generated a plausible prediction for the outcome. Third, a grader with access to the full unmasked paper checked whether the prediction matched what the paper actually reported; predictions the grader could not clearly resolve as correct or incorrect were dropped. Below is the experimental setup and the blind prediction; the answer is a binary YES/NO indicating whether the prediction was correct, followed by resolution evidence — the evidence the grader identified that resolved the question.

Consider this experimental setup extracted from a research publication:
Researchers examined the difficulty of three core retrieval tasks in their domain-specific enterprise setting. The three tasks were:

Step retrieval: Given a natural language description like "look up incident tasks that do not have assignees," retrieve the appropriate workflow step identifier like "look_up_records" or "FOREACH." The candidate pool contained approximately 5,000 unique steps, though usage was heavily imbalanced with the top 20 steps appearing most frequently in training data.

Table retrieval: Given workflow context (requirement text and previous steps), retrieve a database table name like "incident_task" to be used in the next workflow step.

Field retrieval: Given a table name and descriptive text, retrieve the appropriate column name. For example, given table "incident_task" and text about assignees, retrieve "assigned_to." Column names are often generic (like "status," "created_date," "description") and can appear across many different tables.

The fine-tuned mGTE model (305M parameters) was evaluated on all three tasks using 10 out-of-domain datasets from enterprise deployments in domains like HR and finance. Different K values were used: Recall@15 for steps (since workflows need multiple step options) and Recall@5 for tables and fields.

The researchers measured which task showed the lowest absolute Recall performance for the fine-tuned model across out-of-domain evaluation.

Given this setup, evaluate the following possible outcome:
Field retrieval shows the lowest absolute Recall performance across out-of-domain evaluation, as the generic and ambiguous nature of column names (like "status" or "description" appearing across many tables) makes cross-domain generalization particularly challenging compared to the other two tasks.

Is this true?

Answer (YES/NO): YES